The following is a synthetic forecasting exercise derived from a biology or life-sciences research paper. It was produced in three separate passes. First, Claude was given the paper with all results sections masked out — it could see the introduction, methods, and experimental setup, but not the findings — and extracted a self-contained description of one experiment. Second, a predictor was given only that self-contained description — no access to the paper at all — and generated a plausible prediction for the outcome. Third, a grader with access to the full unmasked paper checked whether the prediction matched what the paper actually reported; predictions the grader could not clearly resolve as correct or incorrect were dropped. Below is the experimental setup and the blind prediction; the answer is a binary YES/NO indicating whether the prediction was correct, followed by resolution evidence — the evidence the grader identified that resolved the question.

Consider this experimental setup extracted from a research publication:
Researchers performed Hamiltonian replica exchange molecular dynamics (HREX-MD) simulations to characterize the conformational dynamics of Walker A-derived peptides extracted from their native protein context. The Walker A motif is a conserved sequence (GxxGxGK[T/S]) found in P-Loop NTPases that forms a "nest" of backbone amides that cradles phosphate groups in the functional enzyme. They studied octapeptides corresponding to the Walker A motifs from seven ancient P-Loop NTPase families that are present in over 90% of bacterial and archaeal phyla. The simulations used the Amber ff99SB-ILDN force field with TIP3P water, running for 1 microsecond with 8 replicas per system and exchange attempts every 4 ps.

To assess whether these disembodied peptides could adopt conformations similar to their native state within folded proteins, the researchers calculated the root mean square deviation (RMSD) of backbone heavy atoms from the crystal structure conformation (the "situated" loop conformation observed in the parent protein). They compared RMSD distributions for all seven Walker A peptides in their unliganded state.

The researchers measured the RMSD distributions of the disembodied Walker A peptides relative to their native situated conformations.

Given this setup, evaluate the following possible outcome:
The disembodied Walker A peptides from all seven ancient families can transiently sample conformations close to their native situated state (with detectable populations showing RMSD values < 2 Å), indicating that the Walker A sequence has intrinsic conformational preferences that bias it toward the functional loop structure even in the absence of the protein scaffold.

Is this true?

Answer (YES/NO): NO